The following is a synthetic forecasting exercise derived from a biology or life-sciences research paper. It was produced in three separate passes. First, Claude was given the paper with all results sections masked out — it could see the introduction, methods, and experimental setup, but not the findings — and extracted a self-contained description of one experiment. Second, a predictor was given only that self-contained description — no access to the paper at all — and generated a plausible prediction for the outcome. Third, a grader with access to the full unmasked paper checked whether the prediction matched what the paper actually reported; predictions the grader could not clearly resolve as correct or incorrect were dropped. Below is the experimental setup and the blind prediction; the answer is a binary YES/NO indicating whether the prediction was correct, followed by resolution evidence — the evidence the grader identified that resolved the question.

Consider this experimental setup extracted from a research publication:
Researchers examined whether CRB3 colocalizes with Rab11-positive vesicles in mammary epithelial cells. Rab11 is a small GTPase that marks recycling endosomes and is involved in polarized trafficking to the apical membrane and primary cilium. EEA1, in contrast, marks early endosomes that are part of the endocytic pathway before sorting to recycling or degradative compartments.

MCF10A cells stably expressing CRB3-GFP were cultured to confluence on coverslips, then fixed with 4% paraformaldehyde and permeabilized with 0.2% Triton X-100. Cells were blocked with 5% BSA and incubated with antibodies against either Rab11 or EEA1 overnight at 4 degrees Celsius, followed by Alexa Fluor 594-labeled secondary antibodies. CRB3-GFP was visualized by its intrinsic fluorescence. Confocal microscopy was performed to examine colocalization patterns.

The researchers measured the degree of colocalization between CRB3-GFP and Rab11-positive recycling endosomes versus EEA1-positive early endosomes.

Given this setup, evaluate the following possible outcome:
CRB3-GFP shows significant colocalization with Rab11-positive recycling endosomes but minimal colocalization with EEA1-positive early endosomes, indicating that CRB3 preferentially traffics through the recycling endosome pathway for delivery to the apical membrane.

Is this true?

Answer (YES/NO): NO